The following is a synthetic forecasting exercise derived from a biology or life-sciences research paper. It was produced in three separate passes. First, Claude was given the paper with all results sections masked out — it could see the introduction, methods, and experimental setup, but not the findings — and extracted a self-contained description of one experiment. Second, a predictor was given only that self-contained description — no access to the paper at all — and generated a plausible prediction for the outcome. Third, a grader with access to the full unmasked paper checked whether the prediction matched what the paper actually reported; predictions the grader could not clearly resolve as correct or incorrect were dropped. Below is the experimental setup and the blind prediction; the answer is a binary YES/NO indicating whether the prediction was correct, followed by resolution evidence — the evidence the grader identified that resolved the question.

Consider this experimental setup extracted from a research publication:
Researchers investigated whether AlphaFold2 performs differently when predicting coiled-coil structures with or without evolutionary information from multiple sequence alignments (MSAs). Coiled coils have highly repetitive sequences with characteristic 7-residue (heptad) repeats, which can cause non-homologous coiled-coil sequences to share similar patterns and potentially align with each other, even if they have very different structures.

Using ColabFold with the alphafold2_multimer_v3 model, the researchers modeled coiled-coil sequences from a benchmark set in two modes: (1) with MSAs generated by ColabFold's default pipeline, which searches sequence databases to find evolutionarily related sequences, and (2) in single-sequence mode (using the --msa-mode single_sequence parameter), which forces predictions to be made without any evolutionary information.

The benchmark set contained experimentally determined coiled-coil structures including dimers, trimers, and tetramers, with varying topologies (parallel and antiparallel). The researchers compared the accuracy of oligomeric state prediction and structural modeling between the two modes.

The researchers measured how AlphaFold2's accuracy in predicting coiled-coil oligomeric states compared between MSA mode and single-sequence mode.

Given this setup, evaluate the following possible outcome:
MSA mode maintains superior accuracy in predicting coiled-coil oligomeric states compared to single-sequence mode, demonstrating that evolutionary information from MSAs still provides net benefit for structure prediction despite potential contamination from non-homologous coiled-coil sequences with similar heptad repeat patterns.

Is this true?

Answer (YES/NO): NO